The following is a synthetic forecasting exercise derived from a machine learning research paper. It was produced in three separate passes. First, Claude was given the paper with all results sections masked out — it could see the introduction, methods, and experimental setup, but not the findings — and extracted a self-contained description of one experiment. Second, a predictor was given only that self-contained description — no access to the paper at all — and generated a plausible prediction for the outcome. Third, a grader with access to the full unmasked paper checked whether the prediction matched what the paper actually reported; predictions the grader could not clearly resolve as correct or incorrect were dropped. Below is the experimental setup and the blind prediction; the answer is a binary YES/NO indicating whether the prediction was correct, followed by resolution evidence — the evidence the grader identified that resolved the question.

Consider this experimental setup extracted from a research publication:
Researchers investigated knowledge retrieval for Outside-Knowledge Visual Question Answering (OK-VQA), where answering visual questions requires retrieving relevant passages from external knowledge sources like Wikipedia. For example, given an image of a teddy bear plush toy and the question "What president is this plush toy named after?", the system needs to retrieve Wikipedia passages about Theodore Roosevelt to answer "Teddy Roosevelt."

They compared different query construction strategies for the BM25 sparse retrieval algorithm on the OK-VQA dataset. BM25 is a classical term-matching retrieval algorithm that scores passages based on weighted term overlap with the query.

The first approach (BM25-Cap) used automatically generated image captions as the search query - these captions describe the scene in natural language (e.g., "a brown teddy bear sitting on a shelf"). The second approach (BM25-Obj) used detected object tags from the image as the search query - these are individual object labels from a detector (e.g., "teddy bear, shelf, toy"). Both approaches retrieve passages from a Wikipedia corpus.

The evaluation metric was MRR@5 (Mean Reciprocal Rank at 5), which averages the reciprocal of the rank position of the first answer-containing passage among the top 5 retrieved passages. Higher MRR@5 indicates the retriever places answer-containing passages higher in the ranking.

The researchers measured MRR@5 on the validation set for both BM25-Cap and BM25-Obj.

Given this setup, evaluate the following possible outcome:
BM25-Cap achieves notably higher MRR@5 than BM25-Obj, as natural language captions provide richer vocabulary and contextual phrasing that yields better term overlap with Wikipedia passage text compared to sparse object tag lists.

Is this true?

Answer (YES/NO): YES